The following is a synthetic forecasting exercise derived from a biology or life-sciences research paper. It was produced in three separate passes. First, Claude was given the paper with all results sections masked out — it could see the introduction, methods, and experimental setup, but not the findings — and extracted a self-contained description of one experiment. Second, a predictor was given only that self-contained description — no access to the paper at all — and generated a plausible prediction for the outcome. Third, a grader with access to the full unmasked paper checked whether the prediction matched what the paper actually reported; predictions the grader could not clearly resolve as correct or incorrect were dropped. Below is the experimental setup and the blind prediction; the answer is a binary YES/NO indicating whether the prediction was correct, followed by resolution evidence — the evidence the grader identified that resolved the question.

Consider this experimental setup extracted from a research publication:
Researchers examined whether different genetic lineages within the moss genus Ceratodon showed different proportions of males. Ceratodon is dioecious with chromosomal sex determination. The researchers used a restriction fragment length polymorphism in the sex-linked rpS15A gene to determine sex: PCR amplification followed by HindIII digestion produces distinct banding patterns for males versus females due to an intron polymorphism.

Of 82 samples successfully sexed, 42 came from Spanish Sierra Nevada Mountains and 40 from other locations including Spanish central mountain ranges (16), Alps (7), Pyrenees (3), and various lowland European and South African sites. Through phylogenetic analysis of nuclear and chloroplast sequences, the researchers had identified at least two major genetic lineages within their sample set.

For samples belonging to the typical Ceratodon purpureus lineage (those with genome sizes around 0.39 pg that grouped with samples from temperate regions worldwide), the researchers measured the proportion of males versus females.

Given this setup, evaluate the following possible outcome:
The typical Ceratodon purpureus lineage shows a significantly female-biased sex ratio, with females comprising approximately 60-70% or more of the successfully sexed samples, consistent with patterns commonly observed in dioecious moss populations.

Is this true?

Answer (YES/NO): NO